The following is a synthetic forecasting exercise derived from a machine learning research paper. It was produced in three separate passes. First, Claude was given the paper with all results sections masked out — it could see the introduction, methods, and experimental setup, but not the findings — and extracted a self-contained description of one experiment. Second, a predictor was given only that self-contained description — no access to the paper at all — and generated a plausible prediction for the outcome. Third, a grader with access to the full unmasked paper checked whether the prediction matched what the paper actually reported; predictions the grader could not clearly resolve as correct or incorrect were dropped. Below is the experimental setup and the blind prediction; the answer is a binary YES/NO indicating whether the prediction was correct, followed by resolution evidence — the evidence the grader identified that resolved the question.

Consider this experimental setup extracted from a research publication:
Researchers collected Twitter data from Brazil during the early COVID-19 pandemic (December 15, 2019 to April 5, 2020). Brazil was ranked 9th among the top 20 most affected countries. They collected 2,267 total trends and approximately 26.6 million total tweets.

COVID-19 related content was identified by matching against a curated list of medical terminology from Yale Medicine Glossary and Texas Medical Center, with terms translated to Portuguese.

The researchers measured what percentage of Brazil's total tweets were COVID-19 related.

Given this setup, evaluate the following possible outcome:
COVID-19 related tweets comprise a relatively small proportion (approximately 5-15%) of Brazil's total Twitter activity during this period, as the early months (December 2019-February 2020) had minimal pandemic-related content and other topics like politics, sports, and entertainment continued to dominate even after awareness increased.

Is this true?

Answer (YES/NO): NO